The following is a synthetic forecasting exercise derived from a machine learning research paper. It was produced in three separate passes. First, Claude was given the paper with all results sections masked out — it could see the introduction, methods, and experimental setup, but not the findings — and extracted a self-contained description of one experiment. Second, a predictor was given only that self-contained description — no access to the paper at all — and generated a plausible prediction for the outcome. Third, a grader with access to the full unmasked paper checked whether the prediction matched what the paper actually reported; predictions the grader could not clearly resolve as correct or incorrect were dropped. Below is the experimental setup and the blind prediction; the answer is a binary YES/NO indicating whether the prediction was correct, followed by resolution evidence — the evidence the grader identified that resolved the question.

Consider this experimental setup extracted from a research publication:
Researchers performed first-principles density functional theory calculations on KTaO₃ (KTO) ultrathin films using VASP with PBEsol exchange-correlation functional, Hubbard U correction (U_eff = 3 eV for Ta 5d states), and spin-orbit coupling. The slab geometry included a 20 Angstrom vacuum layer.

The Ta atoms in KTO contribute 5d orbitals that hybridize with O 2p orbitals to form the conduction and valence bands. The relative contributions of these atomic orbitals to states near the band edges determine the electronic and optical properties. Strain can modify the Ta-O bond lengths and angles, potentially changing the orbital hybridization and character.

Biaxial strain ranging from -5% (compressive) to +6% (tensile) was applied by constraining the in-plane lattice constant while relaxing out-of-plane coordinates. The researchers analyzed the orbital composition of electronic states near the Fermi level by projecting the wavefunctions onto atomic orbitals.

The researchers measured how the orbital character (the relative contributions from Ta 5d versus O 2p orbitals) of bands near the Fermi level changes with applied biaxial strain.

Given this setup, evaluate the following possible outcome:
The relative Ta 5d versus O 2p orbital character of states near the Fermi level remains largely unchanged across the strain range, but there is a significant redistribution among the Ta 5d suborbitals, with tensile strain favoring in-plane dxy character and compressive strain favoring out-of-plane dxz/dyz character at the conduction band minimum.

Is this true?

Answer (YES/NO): NO